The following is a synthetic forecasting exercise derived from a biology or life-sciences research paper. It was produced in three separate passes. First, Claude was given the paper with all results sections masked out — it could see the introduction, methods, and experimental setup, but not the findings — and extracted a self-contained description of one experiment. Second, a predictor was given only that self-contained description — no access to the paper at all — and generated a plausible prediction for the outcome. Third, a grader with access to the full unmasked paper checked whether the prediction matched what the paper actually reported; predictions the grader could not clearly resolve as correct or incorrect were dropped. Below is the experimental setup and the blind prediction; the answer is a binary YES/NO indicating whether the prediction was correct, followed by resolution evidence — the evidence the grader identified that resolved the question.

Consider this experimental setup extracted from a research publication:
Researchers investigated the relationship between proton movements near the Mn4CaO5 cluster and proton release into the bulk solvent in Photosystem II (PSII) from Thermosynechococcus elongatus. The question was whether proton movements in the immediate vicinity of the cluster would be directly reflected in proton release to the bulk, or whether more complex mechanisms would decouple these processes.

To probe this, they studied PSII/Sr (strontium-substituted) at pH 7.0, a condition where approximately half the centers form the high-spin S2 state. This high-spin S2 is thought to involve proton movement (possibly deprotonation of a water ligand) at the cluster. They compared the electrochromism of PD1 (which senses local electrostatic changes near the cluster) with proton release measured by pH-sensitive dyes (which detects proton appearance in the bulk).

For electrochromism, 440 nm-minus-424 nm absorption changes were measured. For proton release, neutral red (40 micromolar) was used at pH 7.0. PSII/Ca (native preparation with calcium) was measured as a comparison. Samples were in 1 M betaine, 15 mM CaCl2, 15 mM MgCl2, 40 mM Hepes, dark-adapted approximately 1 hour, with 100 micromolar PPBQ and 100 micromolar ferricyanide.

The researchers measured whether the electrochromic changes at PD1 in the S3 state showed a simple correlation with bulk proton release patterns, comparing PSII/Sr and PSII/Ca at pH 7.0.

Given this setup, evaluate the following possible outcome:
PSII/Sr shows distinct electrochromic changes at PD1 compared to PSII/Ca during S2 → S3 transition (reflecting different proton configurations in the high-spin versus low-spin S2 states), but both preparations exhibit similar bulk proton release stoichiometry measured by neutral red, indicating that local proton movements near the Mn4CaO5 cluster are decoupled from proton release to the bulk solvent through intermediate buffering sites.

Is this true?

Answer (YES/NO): NO